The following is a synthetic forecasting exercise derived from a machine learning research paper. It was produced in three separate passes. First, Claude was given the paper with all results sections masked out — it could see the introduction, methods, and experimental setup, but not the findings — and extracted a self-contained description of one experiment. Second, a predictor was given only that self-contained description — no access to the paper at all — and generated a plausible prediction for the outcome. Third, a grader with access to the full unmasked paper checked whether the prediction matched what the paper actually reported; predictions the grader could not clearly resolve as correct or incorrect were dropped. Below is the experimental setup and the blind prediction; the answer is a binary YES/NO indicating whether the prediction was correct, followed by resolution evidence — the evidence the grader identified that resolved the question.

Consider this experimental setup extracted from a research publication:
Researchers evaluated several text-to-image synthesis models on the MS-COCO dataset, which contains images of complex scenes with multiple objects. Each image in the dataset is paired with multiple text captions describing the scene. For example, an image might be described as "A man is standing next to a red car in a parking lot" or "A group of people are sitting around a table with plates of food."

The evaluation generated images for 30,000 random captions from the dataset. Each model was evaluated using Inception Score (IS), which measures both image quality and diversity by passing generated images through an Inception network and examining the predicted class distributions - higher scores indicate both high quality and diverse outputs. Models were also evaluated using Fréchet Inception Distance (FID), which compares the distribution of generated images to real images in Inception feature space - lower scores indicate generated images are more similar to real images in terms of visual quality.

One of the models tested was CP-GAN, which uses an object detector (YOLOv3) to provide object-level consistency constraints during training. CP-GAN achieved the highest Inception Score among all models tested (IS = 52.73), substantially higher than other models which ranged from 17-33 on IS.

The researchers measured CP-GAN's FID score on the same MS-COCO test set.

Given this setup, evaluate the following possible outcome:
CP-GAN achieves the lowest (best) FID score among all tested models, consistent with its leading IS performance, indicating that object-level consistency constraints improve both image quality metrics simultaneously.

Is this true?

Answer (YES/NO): NO